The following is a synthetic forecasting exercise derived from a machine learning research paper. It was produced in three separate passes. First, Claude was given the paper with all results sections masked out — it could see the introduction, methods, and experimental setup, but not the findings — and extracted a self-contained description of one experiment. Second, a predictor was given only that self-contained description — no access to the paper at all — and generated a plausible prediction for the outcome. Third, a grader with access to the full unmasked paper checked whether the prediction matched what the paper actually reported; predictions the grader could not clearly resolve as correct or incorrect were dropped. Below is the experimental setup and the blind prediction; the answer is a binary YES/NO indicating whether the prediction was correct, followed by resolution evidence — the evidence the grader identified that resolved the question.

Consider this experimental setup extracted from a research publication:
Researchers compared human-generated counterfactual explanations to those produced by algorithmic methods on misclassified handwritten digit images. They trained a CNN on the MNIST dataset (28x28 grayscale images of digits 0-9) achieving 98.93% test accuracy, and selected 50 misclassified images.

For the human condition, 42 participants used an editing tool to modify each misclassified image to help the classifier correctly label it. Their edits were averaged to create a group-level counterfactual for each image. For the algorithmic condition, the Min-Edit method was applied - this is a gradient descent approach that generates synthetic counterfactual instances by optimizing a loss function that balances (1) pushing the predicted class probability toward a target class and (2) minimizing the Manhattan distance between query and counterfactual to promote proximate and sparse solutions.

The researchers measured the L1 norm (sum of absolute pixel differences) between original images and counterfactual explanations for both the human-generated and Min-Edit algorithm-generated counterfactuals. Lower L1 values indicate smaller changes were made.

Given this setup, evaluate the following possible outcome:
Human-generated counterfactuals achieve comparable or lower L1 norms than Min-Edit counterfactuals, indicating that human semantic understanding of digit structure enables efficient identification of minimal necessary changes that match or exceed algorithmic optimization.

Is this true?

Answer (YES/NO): NO